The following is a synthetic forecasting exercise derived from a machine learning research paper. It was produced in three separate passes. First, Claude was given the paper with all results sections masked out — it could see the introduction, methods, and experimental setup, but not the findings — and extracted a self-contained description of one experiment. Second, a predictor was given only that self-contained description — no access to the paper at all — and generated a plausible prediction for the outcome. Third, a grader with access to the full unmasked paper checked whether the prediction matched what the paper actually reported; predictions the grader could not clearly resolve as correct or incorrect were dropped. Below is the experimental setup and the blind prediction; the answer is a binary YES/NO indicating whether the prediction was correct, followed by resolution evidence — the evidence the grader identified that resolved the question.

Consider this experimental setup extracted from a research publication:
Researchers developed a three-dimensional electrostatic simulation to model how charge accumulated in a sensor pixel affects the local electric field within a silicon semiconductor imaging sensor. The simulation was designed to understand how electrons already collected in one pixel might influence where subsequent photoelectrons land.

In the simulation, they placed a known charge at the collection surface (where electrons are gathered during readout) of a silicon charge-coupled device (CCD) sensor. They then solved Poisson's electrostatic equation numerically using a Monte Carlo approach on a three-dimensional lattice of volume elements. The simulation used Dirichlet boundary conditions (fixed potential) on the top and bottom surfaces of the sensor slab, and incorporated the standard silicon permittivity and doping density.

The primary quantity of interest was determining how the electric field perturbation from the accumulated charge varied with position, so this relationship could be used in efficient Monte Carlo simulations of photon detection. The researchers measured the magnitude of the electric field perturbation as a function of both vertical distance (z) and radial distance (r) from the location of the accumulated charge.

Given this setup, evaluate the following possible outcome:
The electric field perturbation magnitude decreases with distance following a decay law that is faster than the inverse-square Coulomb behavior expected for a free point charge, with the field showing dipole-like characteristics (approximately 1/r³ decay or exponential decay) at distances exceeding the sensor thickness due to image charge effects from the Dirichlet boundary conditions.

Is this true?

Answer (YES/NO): NO